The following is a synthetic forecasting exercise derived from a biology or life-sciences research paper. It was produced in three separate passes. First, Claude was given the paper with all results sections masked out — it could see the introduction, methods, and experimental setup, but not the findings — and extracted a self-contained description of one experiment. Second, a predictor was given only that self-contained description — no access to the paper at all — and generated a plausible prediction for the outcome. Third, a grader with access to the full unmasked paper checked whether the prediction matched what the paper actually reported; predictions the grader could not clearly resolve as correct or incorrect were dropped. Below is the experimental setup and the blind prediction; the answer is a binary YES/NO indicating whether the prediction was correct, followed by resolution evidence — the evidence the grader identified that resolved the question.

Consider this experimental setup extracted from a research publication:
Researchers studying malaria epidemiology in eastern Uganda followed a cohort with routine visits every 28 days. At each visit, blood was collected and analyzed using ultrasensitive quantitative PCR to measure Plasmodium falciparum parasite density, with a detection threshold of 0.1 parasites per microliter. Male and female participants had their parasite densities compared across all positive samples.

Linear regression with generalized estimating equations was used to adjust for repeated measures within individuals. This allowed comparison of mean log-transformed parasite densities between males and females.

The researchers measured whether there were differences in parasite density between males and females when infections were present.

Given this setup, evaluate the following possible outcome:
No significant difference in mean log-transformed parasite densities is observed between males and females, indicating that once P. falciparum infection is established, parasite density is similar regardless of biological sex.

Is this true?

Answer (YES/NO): YES